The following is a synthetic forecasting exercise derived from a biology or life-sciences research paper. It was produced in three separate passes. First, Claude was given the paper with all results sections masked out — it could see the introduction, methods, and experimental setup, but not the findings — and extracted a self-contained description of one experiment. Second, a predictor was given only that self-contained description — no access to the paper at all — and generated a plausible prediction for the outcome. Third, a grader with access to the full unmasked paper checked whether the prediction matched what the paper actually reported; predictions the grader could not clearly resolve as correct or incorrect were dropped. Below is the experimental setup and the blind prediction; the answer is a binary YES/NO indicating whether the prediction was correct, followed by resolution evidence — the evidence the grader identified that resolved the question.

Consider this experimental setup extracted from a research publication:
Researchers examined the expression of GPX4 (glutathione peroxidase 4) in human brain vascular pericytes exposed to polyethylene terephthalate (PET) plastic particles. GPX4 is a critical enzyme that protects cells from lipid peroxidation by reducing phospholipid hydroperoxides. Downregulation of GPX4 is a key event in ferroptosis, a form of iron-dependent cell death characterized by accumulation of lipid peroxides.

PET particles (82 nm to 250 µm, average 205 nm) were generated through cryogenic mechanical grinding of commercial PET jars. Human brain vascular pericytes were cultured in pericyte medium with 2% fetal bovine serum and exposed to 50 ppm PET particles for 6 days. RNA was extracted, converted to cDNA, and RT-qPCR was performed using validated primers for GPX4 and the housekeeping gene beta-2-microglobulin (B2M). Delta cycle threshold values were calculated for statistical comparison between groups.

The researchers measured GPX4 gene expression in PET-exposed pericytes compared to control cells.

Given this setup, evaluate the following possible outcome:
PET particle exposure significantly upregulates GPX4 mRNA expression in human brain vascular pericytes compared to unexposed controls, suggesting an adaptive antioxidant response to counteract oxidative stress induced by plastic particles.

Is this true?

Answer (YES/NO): NO